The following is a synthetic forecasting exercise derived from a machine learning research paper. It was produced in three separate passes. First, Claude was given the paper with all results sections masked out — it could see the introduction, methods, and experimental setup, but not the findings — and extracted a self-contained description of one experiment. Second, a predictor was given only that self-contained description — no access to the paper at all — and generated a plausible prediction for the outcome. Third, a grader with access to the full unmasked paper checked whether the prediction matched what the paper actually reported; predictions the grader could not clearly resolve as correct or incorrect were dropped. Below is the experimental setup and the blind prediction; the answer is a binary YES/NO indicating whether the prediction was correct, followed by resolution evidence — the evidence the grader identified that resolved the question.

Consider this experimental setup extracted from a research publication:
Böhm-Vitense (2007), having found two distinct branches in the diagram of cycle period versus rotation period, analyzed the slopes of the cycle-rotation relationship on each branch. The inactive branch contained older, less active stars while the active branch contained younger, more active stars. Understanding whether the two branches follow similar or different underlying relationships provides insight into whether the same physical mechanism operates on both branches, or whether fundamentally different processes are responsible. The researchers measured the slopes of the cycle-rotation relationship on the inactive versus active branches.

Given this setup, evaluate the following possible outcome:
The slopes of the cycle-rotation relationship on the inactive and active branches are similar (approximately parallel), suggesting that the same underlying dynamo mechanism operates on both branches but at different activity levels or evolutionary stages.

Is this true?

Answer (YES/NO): NO